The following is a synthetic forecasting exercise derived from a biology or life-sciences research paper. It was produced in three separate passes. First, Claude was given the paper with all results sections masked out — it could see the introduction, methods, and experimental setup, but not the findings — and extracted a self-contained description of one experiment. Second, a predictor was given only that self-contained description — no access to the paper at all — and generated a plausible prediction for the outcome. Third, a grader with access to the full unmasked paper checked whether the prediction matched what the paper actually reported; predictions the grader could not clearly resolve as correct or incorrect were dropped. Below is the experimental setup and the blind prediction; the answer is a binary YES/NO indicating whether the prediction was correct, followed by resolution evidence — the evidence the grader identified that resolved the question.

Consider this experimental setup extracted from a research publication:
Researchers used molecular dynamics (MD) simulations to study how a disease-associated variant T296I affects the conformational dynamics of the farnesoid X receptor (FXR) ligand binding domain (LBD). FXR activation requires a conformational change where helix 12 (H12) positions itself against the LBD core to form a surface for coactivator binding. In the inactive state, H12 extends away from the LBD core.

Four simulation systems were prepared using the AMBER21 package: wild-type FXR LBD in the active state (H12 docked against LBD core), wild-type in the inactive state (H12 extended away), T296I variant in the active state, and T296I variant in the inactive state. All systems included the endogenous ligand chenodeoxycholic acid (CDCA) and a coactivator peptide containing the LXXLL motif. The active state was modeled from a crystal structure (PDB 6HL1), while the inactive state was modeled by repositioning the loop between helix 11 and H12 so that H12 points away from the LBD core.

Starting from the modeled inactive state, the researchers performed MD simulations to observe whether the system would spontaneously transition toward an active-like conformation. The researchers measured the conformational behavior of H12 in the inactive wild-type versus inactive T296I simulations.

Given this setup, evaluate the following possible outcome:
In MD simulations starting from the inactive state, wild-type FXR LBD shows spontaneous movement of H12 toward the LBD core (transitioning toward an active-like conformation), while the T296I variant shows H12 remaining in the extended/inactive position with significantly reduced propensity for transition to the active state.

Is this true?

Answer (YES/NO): YES